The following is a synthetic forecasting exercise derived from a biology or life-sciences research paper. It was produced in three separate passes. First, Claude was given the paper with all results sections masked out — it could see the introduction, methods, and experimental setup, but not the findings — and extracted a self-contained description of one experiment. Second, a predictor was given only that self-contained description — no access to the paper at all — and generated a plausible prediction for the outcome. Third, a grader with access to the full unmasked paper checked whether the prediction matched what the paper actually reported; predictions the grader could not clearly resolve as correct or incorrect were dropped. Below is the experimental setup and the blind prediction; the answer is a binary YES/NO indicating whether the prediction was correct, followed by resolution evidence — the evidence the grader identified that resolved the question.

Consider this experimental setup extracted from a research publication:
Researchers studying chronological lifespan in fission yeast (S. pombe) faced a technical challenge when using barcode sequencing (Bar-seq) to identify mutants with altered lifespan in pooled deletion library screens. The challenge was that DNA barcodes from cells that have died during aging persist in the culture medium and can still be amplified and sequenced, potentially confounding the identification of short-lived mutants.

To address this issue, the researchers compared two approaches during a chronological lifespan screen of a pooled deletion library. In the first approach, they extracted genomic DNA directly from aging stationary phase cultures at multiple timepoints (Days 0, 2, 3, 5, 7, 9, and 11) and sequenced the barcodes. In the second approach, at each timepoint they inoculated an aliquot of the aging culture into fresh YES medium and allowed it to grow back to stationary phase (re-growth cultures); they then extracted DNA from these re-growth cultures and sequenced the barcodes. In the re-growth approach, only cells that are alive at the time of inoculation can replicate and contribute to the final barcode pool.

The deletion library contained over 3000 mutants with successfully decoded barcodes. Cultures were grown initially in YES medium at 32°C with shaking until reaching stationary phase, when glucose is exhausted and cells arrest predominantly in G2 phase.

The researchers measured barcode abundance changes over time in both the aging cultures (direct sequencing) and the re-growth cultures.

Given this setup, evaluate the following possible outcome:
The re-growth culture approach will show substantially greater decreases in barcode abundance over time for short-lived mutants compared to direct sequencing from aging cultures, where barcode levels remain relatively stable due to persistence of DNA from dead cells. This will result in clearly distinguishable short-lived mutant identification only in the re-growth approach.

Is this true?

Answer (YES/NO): YES